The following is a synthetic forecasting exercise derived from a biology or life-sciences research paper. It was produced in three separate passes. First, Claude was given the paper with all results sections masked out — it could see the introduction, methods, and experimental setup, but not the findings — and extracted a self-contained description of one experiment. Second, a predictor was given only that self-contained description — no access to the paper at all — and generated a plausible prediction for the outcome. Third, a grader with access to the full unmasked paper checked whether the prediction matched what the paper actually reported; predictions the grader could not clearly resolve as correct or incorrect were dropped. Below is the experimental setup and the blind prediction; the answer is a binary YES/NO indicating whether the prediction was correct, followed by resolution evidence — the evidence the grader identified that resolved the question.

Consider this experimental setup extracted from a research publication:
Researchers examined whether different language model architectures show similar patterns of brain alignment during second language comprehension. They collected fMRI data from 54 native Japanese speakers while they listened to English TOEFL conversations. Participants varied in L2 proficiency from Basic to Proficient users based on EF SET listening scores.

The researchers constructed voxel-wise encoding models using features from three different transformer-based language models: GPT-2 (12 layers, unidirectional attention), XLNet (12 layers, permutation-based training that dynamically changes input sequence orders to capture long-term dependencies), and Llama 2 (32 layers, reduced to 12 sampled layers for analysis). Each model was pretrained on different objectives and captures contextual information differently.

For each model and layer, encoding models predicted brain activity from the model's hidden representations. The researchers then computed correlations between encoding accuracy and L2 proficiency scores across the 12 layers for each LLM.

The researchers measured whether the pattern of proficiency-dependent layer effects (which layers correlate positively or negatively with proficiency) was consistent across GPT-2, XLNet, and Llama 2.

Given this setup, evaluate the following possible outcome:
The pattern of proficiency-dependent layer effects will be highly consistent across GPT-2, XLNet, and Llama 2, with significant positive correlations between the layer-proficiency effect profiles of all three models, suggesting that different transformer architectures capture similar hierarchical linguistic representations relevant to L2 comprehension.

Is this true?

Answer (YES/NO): NO